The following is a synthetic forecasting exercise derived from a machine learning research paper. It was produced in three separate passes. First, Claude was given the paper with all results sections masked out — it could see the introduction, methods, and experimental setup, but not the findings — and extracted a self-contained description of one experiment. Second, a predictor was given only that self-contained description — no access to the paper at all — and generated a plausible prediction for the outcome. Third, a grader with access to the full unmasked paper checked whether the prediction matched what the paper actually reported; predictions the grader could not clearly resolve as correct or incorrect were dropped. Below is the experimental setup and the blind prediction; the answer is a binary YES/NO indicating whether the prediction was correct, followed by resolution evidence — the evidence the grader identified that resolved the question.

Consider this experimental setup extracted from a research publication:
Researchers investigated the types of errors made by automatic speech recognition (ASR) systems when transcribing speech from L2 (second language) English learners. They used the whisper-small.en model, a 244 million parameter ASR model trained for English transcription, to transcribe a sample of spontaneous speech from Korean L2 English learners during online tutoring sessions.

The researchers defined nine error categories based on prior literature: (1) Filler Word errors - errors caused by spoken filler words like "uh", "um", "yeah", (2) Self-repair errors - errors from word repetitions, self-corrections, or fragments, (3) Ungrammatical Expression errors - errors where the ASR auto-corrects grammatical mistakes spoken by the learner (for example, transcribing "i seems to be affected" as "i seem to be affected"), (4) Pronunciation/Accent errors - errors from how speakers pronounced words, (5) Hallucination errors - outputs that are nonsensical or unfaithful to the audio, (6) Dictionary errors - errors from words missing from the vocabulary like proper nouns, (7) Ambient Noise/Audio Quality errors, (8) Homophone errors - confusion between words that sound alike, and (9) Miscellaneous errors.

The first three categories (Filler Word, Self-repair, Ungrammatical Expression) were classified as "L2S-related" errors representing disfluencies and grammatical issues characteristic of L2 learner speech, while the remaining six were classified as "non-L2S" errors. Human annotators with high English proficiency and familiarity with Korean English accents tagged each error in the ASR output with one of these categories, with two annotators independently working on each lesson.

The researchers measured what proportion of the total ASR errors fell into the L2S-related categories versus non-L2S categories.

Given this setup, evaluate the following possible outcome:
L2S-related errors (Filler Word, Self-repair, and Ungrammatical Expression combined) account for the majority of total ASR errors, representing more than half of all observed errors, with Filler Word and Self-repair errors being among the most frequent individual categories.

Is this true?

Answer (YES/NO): YES